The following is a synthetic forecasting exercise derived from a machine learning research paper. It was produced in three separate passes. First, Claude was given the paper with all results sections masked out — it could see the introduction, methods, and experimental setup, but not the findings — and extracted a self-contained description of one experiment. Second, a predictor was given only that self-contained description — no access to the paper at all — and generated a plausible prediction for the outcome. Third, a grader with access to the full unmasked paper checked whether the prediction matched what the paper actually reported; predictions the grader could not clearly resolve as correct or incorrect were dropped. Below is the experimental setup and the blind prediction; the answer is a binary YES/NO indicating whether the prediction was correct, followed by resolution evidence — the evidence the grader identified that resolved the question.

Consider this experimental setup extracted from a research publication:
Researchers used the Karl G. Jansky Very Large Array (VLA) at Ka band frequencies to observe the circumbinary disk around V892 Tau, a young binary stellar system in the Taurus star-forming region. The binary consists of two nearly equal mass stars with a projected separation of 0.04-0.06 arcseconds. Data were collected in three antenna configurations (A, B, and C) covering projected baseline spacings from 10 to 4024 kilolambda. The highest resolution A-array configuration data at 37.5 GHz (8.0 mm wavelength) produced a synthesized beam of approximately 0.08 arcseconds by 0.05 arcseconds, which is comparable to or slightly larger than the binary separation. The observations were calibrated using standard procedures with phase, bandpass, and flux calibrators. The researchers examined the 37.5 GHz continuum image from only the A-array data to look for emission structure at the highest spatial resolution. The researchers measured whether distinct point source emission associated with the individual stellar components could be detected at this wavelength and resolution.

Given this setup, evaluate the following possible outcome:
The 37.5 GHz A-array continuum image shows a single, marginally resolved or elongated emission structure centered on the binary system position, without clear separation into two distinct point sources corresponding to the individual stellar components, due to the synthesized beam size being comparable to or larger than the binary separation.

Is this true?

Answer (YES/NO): NO